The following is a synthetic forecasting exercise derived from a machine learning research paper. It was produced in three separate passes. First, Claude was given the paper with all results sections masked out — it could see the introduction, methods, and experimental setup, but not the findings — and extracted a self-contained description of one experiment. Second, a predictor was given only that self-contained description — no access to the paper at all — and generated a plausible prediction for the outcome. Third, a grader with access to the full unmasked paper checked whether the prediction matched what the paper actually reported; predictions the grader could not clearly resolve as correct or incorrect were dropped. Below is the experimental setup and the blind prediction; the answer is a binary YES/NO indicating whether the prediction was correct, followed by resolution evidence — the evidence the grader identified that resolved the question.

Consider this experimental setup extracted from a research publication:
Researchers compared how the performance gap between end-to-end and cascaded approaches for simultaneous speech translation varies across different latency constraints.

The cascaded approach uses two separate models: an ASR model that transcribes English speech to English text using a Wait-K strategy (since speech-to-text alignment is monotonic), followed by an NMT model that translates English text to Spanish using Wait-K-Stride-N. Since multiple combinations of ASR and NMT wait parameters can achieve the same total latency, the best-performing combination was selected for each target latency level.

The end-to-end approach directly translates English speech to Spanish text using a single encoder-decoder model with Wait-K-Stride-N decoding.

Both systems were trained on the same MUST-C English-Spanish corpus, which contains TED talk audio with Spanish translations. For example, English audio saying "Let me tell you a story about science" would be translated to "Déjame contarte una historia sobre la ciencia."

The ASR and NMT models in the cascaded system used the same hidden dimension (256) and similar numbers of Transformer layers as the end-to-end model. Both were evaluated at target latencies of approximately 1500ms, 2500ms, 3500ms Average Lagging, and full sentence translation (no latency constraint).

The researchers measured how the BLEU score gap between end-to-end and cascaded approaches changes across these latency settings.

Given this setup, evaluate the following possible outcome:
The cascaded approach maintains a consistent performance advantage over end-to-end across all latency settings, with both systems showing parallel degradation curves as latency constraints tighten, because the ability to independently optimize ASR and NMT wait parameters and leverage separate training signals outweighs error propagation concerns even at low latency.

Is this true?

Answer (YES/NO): NO